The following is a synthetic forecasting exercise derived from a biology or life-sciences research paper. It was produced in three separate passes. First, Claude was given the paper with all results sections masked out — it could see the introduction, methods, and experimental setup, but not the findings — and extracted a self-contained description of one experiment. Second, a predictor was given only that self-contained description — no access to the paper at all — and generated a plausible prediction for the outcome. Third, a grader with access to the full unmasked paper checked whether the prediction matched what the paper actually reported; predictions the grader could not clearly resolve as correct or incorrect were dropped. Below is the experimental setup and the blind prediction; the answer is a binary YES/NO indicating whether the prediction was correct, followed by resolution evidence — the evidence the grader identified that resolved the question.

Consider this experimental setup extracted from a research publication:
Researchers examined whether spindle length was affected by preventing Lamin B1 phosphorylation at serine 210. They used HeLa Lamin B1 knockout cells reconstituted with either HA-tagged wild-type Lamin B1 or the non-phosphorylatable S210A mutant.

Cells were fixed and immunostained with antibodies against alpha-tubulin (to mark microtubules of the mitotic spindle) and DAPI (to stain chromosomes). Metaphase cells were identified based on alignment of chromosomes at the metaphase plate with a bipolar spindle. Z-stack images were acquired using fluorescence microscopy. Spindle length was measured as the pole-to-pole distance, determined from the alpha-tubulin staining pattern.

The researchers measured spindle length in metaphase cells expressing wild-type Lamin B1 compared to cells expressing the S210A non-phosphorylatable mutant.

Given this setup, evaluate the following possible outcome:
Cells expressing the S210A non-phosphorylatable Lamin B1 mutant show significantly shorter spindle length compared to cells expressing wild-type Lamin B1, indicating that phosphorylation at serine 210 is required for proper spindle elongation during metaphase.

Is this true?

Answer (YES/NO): NO